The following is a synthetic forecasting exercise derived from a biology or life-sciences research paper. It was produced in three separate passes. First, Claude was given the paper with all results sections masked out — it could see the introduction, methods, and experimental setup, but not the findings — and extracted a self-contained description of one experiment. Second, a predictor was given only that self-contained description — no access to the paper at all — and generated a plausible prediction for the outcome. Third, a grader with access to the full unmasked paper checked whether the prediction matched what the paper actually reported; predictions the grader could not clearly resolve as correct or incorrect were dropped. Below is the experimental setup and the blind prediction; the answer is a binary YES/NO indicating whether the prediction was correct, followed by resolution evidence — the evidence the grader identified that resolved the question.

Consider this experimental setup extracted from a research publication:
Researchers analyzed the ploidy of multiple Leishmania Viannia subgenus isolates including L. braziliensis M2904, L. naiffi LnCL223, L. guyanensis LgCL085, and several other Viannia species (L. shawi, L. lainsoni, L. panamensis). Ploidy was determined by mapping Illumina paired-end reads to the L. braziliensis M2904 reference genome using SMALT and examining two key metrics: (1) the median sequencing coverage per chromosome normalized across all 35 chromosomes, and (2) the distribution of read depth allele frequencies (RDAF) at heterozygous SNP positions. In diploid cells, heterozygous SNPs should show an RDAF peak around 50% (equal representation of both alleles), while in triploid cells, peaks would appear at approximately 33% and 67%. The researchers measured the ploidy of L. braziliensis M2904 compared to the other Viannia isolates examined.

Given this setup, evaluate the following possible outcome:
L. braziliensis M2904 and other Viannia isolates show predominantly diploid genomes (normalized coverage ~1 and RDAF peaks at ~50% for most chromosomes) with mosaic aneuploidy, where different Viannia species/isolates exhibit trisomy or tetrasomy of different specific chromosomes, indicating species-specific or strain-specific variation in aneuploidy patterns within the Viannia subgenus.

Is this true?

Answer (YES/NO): NO